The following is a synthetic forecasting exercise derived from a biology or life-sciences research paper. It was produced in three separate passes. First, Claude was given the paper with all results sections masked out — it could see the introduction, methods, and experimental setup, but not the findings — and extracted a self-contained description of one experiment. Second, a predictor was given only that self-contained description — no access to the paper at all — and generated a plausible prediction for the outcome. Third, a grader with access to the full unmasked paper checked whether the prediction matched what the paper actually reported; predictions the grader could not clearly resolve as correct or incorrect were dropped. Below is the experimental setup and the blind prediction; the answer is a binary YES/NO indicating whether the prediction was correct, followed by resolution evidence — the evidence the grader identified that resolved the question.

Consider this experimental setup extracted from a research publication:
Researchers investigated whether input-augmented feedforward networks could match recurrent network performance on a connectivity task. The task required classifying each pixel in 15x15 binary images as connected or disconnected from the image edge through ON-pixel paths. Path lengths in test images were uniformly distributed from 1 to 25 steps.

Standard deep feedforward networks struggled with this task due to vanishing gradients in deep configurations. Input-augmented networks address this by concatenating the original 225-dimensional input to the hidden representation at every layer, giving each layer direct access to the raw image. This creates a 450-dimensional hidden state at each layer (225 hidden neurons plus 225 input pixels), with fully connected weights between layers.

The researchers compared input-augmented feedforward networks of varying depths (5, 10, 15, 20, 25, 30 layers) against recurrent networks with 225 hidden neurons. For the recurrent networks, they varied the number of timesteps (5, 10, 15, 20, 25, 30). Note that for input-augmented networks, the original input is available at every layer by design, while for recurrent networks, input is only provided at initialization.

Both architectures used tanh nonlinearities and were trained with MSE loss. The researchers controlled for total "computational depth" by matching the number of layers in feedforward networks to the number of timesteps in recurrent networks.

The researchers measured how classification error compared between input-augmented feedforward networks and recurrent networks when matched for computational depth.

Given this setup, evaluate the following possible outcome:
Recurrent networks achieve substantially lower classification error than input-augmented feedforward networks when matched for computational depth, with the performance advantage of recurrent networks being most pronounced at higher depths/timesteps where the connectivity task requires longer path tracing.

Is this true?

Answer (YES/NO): NO